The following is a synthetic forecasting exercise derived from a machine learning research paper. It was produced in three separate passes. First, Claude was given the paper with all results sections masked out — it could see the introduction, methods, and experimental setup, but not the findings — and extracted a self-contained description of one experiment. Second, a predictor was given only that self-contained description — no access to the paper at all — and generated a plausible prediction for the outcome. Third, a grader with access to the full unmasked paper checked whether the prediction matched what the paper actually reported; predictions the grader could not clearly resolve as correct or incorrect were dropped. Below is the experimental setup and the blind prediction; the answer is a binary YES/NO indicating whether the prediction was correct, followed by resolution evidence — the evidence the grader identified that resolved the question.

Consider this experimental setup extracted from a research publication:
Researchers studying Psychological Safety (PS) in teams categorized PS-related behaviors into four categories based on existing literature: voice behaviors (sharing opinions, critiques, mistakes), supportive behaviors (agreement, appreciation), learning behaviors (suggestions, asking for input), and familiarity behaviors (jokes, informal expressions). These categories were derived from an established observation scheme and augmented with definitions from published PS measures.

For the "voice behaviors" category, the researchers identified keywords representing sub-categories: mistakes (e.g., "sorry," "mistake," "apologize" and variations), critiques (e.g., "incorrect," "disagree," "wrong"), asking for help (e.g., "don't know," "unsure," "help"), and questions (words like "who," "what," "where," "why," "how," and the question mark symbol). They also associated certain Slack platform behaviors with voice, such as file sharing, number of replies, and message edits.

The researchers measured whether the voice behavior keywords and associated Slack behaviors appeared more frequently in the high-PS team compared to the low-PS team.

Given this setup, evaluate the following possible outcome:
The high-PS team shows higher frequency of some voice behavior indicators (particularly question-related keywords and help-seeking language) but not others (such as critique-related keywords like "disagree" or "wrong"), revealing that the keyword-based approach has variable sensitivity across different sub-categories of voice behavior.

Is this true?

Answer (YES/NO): NO